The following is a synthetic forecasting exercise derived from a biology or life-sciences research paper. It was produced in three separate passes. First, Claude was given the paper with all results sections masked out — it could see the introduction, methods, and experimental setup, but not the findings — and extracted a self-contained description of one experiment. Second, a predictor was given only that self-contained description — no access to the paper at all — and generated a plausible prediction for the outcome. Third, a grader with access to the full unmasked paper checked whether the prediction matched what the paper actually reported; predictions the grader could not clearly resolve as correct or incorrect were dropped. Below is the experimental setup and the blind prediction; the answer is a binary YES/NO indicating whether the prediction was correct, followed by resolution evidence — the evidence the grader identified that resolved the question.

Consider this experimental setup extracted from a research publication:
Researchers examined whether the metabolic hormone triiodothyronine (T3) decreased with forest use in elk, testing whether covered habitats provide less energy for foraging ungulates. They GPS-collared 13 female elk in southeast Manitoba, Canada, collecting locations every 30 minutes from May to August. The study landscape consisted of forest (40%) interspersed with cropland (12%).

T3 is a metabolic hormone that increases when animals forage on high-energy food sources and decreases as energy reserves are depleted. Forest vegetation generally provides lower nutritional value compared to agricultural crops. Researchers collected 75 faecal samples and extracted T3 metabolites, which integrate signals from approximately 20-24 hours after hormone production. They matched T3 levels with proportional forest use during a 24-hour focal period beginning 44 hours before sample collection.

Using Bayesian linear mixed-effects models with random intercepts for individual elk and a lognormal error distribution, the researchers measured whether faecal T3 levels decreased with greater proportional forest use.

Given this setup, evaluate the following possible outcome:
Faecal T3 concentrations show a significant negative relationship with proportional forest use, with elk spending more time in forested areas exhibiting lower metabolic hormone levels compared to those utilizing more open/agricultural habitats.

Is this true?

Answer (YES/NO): NO